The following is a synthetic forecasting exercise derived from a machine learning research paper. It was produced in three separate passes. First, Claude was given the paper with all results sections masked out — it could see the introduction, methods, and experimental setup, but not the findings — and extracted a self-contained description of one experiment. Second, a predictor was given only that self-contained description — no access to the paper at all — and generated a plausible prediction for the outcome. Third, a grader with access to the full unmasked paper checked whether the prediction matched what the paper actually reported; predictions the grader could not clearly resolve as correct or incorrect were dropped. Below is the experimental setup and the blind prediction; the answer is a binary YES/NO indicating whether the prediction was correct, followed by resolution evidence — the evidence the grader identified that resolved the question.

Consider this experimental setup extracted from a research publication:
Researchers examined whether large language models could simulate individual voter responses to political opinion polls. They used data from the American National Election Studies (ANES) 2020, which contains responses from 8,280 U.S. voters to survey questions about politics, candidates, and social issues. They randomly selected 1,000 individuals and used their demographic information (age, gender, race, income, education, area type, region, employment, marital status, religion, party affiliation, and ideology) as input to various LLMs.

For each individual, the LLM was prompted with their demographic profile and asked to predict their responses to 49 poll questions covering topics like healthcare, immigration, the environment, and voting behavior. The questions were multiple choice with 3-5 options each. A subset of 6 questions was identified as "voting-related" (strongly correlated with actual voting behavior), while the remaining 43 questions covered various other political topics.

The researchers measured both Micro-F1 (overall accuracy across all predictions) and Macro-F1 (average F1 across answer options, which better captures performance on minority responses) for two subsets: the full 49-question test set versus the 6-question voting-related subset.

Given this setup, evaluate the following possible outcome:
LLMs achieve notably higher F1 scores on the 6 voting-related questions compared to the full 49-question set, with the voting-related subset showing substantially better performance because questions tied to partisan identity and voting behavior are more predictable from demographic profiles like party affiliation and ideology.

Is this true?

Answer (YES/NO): YES